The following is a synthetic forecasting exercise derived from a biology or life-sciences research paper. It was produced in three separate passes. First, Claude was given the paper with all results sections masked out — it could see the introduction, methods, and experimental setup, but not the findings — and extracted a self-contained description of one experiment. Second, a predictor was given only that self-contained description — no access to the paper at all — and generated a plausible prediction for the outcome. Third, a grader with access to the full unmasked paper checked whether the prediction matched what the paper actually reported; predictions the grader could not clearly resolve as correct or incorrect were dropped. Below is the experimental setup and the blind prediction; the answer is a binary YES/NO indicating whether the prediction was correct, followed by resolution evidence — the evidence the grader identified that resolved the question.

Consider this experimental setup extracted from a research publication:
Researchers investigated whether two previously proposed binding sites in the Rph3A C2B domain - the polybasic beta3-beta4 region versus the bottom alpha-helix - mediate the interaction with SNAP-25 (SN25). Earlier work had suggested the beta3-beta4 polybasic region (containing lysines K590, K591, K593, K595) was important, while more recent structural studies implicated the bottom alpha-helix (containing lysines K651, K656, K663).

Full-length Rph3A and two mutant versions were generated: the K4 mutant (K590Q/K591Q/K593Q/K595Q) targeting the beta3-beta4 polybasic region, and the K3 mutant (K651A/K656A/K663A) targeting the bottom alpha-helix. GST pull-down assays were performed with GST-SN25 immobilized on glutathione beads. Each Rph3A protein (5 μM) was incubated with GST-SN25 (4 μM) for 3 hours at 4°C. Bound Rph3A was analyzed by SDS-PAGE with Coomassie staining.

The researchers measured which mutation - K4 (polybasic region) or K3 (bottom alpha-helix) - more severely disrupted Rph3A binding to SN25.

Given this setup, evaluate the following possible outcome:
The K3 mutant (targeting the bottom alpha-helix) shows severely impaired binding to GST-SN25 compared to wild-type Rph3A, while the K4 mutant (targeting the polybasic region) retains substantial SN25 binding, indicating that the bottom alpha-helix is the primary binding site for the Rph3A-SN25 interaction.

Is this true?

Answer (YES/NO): YES